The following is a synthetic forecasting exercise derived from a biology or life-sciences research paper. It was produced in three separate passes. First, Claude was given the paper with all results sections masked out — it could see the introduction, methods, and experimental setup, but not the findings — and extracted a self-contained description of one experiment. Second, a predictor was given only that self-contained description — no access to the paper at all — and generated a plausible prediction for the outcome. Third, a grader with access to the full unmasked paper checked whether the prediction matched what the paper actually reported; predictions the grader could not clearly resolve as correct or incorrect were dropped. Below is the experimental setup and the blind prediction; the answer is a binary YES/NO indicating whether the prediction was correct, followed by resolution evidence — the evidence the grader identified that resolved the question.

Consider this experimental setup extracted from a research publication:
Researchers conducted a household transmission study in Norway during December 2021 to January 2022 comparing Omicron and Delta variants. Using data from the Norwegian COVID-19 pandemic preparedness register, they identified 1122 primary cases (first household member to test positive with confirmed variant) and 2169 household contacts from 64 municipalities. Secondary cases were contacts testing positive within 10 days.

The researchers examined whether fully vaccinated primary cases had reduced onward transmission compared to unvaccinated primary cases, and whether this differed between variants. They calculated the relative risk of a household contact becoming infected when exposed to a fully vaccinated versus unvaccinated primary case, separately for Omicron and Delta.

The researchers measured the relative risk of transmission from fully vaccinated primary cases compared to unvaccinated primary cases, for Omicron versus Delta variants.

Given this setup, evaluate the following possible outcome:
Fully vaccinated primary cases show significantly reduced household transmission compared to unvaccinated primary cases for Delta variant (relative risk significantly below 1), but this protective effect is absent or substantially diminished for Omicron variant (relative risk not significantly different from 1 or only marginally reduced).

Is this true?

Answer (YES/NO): NO